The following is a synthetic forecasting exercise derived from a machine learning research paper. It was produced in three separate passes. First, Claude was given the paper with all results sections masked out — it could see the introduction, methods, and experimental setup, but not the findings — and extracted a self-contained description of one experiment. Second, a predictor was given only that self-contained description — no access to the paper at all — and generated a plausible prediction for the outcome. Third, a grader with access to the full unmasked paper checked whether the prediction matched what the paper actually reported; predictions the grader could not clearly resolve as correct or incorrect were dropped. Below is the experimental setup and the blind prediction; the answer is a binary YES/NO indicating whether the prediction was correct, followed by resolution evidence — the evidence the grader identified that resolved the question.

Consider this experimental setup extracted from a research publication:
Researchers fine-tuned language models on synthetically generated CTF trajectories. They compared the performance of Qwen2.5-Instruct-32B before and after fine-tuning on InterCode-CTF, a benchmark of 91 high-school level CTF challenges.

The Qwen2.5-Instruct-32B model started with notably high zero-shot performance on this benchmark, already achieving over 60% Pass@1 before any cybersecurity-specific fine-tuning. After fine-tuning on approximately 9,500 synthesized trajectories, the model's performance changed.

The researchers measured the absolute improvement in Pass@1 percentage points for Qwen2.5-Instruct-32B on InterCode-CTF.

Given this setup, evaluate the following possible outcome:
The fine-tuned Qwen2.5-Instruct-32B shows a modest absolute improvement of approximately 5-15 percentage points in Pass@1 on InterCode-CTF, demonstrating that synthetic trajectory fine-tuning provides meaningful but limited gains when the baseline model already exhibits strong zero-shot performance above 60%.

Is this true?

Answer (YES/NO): NO